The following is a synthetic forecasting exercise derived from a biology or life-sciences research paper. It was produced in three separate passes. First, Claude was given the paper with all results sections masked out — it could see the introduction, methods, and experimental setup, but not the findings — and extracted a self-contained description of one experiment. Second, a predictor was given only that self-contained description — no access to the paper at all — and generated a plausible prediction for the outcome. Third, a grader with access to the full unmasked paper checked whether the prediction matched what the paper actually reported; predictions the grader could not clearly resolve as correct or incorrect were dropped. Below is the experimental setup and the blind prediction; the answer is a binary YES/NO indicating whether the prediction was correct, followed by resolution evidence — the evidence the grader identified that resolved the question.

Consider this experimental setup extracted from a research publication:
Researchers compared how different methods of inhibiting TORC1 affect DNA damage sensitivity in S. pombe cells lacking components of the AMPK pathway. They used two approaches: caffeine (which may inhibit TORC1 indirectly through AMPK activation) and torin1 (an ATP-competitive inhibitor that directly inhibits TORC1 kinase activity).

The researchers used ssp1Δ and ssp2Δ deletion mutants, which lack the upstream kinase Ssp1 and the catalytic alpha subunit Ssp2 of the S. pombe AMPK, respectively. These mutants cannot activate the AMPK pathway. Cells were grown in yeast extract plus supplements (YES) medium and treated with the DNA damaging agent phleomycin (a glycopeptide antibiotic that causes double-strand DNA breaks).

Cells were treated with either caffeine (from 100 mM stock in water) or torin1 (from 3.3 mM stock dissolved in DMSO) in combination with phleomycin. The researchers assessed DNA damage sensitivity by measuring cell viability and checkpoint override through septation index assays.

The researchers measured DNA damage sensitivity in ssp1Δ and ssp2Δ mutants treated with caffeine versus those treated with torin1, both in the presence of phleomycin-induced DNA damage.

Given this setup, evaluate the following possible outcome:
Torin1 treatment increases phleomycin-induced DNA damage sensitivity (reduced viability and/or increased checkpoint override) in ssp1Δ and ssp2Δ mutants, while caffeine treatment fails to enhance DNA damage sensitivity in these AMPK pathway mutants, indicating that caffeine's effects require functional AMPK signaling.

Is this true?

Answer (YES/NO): YES